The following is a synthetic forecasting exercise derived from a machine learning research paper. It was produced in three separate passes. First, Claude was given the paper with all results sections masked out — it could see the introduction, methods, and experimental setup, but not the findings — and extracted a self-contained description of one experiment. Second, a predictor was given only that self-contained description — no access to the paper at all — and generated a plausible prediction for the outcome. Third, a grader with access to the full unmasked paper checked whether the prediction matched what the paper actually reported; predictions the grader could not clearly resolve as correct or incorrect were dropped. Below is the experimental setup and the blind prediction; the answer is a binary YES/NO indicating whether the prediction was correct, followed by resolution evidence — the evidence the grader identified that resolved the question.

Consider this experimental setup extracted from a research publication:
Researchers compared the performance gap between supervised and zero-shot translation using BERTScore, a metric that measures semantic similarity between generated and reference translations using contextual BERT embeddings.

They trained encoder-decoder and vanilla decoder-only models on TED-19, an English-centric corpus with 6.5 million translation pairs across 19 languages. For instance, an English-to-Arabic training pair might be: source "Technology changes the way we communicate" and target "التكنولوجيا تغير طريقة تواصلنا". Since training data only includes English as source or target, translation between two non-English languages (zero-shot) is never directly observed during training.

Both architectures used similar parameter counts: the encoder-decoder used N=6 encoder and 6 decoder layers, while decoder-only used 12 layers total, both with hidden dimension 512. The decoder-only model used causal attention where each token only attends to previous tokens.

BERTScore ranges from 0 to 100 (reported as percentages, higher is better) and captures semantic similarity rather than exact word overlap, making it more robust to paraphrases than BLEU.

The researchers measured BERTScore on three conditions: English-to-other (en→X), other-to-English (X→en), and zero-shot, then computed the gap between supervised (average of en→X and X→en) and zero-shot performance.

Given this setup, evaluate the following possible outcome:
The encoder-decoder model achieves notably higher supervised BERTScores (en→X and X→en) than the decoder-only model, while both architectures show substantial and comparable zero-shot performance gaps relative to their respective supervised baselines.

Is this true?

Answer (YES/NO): NO